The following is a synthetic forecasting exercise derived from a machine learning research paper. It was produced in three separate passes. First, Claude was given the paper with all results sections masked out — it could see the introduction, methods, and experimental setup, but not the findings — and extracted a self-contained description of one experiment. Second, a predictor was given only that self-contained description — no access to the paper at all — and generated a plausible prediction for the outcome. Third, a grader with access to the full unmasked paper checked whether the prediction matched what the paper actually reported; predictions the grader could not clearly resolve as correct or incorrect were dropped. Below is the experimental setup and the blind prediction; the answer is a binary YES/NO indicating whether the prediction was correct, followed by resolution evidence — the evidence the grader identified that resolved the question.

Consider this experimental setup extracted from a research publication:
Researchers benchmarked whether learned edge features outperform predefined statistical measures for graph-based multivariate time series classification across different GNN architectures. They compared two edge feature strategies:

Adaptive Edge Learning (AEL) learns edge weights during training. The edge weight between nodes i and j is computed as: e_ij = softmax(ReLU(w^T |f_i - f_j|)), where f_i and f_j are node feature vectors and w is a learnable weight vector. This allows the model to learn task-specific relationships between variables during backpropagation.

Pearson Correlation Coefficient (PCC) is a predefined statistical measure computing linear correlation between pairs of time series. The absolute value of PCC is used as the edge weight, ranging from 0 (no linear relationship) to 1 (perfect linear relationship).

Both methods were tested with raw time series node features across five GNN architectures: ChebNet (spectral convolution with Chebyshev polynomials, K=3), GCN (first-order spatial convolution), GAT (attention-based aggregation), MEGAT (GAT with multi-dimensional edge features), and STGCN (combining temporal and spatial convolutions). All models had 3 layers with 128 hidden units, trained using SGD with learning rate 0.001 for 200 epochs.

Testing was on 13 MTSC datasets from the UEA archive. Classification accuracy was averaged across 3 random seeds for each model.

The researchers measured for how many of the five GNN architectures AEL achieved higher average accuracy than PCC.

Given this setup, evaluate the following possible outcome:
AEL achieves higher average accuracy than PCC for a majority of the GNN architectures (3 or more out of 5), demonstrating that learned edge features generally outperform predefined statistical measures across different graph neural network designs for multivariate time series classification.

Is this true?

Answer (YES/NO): NO